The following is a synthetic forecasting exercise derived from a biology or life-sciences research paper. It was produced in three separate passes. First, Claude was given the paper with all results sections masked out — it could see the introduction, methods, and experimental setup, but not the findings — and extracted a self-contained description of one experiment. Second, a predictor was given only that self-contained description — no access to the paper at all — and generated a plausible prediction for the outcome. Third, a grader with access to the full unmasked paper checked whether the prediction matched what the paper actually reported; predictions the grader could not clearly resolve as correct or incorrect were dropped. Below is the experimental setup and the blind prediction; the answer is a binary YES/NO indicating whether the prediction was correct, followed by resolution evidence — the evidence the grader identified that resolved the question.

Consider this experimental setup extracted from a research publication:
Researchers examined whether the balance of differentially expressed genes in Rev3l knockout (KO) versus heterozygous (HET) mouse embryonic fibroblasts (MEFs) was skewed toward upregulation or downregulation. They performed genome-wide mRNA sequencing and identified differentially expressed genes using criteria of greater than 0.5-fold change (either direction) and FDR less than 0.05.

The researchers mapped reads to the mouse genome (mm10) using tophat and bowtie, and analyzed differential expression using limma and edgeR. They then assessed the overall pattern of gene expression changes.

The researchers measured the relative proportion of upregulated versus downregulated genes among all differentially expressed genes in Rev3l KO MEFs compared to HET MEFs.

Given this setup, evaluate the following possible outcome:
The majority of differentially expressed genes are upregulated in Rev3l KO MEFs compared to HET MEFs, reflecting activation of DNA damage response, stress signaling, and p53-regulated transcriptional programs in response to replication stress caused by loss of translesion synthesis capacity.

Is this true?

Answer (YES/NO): NO